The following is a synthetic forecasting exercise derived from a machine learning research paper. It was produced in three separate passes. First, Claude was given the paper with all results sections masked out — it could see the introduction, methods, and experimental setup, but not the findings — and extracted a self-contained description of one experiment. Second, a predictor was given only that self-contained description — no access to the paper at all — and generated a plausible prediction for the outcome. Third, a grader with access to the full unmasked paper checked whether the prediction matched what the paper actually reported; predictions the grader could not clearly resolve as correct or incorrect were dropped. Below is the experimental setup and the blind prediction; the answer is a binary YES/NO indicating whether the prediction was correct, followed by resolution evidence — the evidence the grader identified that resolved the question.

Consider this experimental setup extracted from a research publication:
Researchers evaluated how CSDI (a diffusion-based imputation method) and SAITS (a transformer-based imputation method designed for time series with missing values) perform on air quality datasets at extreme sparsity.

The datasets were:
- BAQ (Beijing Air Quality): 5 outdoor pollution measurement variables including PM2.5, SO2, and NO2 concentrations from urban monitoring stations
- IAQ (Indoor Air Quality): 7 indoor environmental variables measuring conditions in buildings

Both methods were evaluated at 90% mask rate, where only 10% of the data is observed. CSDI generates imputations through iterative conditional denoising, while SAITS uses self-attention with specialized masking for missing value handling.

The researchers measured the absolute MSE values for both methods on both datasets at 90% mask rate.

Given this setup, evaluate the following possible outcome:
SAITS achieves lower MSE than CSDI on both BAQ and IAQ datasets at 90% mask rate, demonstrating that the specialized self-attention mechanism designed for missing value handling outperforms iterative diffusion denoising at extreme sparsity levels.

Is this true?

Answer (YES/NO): NO